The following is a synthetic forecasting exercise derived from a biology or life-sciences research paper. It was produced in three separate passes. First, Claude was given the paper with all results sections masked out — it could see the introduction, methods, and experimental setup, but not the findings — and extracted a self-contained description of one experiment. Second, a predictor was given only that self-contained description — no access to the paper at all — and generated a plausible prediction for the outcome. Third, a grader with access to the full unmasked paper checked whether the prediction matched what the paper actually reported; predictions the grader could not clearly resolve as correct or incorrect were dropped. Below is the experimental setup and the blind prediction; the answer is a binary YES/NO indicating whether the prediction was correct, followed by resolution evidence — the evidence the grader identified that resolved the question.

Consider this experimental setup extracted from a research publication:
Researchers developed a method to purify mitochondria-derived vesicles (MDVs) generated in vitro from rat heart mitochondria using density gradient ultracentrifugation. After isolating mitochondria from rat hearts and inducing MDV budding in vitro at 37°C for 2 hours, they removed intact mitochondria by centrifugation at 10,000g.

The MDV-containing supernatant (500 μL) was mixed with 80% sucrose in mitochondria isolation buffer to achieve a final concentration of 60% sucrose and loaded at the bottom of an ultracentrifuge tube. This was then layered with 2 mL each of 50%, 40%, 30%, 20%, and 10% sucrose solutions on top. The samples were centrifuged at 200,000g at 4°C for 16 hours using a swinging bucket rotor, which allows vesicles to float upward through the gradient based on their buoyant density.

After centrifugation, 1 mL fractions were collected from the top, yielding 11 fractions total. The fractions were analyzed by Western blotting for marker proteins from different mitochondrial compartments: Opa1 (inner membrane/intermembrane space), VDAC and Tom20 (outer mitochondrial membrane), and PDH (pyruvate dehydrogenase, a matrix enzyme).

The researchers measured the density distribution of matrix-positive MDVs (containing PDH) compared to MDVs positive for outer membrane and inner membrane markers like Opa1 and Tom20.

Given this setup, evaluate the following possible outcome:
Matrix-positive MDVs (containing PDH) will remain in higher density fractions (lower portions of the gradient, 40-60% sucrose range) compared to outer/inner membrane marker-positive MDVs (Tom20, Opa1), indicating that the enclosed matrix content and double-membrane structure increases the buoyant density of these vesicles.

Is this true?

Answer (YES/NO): YES